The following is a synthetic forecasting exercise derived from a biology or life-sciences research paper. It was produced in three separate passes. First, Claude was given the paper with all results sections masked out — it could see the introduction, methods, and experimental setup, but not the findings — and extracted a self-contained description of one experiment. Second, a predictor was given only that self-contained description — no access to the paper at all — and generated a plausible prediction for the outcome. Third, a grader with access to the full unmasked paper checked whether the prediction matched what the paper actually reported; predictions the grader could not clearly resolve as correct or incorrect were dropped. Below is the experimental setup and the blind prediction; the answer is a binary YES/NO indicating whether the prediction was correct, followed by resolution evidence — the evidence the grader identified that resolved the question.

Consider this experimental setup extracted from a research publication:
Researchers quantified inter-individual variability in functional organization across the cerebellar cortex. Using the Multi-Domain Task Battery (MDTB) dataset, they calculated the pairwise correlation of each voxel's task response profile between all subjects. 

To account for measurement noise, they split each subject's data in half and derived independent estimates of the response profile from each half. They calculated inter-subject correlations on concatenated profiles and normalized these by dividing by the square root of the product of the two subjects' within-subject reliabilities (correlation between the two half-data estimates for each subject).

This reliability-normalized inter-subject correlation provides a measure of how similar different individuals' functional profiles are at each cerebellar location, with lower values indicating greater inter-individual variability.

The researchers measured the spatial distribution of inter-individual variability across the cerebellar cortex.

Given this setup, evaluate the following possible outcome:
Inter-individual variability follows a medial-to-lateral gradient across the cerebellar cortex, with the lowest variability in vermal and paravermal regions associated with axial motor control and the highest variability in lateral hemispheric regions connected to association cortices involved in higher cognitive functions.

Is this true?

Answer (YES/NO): NO